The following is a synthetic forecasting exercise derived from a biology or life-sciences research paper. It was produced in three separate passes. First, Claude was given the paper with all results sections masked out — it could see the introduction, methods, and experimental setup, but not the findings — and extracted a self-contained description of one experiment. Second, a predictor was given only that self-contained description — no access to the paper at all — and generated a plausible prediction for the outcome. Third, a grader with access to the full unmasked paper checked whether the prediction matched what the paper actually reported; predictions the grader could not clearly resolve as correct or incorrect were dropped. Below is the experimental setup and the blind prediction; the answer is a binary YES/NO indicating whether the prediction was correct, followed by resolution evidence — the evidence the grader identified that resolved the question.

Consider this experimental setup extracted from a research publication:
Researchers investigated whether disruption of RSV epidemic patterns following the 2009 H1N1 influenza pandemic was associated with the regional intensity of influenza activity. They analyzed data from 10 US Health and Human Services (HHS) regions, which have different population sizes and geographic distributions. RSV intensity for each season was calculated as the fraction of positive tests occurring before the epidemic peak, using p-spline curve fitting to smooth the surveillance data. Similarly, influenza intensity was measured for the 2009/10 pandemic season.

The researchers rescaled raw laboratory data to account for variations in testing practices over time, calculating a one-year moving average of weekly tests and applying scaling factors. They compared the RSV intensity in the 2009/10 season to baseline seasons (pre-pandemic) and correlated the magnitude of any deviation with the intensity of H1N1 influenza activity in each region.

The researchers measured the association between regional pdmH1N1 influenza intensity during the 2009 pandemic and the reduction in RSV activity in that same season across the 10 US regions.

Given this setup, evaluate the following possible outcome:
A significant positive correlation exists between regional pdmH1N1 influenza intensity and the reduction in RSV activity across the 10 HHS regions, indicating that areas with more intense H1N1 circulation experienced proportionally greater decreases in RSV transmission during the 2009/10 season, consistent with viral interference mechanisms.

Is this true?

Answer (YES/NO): NO